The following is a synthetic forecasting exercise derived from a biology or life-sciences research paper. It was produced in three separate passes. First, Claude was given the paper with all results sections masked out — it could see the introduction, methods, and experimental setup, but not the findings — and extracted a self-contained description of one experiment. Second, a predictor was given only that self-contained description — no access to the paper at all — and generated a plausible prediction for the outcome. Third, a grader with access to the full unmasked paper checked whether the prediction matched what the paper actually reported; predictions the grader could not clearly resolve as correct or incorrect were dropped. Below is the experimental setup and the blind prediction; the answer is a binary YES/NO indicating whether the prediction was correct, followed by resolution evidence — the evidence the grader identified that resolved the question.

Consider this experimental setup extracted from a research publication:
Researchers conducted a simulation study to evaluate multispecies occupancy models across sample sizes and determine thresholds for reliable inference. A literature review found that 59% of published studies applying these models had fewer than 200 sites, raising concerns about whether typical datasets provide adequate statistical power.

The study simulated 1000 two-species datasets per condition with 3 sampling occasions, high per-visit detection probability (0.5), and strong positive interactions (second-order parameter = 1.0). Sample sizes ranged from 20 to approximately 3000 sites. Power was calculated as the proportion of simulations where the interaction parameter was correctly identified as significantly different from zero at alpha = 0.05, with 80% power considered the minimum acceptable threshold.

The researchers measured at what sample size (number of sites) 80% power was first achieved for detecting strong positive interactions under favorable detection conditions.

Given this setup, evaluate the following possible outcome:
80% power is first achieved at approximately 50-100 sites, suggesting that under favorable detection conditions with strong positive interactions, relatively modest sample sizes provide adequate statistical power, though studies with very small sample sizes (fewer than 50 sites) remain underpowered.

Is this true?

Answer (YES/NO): NO